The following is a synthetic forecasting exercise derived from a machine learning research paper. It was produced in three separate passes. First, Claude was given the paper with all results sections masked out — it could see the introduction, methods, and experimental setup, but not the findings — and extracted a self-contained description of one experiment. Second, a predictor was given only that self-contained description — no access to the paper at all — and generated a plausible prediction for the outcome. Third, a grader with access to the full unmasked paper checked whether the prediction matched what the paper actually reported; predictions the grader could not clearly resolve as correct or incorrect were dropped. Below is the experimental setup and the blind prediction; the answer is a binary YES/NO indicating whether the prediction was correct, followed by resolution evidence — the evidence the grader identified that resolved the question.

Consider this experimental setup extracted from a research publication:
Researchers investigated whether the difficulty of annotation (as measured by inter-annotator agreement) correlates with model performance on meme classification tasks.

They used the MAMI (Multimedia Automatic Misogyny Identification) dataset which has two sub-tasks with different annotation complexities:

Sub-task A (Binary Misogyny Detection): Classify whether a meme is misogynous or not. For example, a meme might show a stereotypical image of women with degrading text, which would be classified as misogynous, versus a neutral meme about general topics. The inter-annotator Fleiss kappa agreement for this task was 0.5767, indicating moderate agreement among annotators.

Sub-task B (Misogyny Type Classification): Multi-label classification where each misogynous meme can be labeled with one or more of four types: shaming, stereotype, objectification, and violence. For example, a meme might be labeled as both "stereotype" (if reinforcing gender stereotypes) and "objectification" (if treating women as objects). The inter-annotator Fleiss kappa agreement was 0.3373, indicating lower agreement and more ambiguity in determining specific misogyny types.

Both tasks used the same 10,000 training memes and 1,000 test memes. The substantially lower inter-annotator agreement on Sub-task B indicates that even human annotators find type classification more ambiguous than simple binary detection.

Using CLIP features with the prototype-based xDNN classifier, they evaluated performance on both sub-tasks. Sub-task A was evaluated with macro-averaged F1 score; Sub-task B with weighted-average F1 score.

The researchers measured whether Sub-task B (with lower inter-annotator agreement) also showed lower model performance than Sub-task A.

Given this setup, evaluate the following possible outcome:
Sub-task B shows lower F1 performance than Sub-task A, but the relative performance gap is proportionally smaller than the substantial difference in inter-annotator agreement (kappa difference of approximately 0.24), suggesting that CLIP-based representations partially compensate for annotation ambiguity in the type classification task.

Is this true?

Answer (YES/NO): YES